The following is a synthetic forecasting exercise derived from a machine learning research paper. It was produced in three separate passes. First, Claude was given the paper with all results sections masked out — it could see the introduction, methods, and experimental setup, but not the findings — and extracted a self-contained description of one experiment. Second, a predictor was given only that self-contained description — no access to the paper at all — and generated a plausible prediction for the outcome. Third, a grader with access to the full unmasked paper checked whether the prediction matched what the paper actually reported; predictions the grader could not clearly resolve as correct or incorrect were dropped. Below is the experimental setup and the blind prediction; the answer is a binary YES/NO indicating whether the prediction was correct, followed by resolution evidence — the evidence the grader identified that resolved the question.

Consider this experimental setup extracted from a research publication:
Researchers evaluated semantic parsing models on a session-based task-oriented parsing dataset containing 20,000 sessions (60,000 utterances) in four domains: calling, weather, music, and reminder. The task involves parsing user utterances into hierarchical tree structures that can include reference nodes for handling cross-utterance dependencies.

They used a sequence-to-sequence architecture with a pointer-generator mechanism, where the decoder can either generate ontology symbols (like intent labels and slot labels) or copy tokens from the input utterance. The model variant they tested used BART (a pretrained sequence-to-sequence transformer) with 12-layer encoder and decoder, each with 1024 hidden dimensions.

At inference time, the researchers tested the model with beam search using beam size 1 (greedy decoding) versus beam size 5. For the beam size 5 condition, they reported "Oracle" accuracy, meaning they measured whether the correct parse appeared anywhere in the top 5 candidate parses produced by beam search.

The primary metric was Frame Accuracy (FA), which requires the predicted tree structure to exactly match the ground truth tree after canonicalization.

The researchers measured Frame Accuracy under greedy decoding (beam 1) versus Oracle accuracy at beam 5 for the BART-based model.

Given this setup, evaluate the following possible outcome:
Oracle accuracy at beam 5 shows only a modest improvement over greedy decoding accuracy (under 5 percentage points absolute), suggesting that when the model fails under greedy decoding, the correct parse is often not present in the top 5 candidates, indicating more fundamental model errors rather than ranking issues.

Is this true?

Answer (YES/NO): NO